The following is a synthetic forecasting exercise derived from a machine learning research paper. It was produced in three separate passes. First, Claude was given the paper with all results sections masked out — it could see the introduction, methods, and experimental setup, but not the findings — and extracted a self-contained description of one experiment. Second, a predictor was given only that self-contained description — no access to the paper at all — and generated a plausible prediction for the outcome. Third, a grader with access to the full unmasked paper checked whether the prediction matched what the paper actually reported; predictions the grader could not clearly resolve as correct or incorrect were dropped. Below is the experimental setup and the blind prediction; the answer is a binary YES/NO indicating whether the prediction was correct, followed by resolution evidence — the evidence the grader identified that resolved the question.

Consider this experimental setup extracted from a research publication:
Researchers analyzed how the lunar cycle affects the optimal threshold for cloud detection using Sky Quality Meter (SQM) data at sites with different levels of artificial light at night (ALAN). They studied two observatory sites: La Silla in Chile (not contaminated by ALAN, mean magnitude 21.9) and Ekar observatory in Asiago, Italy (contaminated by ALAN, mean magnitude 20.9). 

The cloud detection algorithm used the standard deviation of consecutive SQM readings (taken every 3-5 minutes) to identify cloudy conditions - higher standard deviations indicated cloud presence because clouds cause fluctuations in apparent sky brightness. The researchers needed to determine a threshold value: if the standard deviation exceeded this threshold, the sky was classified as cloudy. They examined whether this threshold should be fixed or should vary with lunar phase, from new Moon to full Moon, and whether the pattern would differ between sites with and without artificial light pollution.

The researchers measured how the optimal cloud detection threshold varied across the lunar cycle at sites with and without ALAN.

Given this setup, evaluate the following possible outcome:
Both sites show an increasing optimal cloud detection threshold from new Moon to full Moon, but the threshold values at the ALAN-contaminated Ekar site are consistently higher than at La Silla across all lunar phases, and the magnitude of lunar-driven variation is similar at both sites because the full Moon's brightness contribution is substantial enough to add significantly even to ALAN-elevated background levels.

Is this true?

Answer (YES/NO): NO